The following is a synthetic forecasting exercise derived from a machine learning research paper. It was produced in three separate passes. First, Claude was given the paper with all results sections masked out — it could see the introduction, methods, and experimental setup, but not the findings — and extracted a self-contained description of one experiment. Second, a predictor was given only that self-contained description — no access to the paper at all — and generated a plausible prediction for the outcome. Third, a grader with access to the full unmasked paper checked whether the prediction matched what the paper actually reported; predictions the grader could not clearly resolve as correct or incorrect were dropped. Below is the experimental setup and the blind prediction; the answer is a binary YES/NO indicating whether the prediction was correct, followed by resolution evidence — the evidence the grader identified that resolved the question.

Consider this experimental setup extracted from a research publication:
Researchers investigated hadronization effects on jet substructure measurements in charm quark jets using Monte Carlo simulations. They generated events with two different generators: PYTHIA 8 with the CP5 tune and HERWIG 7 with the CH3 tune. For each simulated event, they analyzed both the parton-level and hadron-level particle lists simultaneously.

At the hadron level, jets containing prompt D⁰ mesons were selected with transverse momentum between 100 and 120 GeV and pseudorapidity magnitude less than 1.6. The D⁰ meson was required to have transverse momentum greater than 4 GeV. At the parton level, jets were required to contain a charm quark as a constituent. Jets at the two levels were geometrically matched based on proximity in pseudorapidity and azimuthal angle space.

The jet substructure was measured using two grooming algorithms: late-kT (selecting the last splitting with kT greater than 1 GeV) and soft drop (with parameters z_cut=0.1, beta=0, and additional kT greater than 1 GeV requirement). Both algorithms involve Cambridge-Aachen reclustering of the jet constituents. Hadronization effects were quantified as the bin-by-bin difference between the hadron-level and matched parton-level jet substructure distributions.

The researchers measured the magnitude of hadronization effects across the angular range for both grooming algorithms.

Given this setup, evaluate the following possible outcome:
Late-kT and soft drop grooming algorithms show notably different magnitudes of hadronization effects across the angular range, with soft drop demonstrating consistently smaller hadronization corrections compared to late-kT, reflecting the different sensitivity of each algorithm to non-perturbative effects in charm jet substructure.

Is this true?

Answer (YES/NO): NO